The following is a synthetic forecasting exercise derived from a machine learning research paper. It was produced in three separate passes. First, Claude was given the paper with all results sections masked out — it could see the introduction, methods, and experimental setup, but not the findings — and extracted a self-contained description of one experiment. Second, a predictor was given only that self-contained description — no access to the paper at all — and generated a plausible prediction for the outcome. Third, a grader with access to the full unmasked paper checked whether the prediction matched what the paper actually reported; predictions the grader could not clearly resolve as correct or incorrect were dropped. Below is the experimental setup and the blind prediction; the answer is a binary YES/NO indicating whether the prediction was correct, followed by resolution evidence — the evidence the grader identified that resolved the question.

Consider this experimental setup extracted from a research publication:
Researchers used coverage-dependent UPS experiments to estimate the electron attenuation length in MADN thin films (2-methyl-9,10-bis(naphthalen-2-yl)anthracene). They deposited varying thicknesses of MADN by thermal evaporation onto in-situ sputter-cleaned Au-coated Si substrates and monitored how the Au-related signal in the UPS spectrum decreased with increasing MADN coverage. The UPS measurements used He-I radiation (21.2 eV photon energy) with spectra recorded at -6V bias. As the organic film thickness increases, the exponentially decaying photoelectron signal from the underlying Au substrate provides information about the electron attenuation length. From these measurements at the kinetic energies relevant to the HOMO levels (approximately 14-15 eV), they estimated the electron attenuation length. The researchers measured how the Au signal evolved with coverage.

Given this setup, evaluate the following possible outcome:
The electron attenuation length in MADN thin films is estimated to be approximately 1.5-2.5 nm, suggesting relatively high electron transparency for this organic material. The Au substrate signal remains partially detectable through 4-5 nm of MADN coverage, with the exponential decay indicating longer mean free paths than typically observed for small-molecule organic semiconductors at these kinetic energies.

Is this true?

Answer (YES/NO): NO